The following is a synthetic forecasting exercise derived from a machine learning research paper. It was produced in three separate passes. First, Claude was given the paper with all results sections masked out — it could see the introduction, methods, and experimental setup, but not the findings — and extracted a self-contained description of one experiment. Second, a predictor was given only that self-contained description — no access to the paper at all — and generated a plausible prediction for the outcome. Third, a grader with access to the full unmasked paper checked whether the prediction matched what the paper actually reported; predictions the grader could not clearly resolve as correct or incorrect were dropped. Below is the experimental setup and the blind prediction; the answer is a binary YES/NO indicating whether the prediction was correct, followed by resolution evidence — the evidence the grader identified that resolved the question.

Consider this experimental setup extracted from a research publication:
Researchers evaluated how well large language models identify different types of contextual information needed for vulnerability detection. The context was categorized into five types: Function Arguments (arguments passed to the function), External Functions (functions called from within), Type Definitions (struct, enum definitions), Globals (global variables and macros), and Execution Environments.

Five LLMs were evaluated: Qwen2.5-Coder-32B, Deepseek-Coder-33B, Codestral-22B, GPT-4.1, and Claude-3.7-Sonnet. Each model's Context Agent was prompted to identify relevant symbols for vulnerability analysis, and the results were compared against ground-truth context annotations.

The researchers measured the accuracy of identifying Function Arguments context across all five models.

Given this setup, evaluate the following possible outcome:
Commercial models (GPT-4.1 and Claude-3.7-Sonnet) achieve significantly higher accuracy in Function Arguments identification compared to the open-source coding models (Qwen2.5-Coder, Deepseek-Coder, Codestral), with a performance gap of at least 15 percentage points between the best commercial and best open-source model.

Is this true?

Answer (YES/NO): NO